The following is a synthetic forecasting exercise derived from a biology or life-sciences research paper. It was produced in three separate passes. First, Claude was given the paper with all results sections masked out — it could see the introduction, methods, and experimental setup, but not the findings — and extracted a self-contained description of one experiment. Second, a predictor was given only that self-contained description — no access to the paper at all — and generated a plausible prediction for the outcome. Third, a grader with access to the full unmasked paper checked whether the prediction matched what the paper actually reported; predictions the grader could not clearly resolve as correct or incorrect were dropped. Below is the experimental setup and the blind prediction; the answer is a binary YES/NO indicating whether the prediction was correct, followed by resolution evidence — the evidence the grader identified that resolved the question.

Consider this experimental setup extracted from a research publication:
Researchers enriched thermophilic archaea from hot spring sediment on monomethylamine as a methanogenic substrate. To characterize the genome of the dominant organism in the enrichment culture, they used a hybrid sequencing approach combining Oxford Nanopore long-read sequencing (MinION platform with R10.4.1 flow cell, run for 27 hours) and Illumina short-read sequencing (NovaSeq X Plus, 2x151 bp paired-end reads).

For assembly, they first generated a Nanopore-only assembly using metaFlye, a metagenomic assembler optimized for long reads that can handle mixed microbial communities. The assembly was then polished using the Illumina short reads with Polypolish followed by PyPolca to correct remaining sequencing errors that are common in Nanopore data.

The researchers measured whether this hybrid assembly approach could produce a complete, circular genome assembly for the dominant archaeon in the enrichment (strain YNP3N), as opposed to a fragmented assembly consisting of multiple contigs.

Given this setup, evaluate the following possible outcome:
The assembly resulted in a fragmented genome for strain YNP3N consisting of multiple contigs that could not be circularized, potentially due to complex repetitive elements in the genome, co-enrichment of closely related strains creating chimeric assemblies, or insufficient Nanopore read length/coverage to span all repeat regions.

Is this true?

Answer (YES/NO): NO